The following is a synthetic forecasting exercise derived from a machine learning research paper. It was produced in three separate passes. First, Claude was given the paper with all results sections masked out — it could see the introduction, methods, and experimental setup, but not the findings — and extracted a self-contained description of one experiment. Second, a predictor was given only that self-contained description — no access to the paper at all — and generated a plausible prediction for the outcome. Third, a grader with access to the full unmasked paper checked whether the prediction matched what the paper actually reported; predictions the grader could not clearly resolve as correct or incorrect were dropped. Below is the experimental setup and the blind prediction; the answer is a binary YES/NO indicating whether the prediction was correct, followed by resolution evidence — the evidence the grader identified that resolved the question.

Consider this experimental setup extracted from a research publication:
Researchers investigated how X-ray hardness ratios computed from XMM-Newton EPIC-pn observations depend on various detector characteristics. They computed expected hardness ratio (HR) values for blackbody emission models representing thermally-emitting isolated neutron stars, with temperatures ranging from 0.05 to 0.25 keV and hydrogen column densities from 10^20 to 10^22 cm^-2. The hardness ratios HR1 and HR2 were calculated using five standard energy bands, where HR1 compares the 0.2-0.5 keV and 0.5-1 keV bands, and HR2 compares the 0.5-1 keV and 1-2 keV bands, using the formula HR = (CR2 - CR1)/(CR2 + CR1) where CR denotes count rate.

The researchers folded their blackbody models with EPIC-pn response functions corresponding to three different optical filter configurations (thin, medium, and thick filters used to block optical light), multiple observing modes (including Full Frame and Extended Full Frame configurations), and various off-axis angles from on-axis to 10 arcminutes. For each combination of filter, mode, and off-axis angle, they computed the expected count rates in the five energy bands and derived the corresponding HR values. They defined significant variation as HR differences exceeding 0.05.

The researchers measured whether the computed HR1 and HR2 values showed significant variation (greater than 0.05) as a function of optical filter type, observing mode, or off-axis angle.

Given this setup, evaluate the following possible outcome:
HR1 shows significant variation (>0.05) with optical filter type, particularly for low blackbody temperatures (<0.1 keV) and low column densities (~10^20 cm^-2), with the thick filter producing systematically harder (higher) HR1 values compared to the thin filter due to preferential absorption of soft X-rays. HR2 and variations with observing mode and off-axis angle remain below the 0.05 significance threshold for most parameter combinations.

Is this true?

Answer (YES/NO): NO